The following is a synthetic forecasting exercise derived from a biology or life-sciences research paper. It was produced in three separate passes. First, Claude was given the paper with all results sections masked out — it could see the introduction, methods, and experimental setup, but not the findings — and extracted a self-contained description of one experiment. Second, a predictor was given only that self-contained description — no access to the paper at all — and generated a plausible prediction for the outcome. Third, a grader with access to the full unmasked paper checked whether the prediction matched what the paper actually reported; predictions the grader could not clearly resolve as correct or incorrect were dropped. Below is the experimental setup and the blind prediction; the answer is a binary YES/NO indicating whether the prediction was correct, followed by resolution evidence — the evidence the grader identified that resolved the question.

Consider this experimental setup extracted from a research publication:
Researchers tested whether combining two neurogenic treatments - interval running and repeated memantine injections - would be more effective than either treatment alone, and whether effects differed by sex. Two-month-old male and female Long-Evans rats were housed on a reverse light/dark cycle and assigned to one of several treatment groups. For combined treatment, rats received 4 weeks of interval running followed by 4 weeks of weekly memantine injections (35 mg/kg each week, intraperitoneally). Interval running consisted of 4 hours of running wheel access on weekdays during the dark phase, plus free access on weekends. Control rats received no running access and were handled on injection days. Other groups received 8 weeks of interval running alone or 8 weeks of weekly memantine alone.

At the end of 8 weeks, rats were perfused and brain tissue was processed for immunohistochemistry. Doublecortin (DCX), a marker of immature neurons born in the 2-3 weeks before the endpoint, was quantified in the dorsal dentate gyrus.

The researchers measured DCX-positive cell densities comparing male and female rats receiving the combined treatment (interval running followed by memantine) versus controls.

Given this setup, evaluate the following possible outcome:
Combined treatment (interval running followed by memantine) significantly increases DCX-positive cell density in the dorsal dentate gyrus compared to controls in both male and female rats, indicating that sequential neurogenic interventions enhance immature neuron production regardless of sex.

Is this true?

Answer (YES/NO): NO